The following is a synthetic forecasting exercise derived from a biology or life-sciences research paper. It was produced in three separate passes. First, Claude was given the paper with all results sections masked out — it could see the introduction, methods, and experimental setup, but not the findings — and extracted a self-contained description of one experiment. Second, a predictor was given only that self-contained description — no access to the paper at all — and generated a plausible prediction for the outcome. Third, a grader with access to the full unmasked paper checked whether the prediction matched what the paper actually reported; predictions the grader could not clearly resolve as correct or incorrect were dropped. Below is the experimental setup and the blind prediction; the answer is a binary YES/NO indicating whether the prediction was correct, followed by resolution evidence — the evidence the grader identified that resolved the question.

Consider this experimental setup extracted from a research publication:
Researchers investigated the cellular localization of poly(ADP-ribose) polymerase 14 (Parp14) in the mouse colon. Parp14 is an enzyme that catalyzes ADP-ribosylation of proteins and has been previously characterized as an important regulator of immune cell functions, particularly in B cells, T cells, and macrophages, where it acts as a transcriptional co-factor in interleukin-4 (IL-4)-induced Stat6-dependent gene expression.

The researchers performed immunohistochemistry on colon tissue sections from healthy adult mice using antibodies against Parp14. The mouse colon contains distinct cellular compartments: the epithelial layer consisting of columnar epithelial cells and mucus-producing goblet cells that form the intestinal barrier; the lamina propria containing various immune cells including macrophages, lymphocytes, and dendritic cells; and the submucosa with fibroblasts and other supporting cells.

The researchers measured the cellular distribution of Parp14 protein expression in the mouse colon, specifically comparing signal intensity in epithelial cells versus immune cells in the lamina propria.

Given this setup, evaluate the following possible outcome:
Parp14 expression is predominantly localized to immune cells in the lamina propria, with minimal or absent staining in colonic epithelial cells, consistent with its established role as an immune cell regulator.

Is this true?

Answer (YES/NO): NO